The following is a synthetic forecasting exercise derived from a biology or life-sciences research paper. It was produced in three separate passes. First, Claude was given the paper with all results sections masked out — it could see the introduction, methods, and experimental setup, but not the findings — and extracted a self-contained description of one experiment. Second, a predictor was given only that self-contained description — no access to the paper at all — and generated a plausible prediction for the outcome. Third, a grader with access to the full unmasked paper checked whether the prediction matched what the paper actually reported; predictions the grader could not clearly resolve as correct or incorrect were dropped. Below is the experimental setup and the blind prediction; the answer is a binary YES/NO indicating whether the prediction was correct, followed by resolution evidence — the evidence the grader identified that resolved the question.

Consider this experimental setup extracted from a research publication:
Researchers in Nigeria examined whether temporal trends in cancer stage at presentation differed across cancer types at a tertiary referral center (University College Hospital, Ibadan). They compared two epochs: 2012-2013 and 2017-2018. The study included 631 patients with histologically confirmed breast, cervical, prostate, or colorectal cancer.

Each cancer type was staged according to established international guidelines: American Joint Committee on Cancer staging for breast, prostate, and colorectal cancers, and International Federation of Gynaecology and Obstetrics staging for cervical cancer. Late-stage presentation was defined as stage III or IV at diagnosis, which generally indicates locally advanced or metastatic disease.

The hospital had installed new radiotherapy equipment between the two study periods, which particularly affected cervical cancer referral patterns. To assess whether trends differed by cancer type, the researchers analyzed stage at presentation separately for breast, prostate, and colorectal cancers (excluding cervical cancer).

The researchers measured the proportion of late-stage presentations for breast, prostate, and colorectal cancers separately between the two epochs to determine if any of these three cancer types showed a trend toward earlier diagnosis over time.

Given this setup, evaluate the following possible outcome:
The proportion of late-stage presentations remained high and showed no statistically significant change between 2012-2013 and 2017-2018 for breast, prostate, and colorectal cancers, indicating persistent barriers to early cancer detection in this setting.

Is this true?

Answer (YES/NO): YES